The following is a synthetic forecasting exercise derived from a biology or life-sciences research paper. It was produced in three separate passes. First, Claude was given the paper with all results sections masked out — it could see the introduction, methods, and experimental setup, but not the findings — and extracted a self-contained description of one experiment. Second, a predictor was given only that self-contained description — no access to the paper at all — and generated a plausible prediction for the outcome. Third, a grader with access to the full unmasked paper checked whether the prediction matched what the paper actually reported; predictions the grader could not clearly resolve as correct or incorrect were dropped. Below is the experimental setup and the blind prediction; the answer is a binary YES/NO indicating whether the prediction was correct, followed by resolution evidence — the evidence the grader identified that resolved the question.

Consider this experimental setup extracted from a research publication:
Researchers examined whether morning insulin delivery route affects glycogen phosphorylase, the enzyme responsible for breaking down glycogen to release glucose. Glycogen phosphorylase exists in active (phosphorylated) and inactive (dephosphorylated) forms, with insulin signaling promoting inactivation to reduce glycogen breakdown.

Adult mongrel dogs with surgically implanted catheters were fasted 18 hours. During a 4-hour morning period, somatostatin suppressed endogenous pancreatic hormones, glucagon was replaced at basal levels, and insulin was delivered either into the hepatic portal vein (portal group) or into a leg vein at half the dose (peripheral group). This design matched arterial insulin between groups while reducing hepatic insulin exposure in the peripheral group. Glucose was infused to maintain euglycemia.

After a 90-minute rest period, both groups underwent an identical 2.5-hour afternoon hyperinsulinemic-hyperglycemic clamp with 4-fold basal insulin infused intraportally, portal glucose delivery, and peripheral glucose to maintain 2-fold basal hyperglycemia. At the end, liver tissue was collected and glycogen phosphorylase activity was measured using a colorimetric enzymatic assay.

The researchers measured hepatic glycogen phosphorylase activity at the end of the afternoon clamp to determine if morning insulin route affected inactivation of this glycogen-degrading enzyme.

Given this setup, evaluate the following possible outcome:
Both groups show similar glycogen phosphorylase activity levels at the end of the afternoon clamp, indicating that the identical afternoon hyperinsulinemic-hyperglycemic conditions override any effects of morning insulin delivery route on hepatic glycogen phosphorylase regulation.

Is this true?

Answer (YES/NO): YES